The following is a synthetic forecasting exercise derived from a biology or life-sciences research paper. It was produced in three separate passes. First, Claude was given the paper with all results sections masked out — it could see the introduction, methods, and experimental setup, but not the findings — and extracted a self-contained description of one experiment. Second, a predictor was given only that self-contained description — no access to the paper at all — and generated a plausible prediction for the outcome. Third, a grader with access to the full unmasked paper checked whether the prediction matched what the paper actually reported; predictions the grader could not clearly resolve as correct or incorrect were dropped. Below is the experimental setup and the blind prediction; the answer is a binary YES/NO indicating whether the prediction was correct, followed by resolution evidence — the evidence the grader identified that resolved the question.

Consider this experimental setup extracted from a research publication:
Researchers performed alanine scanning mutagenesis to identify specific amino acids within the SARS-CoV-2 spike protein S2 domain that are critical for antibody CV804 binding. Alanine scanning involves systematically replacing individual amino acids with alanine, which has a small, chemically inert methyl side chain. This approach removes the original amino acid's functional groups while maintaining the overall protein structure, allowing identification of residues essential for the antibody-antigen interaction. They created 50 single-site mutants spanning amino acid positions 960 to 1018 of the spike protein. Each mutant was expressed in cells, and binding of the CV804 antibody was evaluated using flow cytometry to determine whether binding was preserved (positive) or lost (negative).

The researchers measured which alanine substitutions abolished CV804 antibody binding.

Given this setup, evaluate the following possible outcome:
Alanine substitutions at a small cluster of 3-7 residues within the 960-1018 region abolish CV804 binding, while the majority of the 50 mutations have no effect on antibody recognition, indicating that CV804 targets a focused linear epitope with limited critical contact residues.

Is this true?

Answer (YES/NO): NO